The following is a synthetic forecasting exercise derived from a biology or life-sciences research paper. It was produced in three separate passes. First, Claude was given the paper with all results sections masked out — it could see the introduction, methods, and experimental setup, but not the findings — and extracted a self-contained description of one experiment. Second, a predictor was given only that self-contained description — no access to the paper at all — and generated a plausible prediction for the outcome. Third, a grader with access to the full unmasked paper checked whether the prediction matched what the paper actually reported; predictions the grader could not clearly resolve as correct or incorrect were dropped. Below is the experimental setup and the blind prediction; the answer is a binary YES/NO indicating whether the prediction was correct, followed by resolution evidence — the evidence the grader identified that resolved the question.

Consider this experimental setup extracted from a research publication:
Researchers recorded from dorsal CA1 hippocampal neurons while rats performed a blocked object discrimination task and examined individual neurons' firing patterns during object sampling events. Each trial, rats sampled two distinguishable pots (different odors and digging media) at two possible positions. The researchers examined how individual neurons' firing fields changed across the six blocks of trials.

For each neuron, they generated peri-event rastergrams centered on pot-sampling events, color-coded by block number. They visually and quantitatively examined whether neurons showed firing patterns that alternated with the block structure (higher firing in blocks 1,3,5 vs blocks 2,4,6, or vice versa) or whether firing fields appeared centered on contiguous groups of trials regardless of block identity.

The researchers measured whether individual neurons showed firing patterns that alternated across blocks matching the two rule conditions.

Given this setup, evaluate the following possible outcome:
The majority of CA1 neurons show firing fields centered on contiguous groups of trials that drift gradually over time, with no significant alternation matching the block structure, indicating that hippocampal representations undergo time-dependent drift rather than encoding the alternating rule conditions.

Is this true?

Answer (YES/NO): YES